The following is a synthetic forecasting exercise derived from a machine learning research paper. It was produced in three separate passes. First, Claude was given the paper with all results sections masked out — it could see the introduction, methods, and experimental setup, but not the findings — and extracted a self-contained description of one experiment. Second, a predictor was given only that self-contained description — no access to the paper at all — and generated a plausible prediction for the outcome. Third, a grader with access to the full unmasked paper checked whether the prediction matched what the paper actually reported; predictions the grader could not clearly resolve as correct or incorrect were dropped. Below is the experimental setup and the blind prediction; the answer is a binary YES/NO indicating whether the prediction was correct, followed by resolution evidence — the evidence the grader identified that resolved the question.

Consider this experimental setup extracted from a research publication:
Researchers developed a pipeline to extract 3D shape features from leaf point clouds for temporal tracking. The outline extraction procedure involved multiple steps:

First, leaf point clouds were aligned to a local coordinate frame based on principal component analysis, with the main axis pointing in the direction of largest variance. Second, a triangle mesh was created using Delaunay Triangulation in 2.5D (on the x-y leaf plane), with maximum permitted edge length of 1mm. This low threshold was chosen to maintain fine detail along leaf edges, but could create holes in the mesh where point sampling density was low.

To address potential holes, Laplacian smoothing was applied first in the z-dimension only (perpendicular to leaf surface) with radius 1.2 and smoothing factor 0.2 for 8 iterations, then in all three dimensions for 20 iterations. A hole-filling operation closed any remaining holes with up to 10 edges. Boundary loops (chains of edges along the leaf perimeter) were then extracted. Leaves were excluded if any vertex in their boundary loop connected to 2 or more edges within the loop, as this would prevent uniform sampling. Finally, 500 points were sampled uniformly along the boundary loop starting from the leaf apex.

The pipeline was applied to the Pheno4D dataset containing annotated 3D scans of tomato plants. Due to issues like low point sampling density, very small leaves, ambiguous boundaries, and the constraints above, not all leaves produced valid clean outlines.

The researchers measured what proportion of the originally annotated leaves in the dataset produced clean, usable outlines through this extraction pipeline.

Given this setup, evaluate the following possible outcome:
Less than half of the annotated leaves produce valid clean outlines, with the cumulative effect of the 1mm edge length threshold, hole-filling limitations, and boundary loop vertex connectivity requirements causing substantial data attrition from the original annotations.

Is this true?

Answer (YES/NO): NO